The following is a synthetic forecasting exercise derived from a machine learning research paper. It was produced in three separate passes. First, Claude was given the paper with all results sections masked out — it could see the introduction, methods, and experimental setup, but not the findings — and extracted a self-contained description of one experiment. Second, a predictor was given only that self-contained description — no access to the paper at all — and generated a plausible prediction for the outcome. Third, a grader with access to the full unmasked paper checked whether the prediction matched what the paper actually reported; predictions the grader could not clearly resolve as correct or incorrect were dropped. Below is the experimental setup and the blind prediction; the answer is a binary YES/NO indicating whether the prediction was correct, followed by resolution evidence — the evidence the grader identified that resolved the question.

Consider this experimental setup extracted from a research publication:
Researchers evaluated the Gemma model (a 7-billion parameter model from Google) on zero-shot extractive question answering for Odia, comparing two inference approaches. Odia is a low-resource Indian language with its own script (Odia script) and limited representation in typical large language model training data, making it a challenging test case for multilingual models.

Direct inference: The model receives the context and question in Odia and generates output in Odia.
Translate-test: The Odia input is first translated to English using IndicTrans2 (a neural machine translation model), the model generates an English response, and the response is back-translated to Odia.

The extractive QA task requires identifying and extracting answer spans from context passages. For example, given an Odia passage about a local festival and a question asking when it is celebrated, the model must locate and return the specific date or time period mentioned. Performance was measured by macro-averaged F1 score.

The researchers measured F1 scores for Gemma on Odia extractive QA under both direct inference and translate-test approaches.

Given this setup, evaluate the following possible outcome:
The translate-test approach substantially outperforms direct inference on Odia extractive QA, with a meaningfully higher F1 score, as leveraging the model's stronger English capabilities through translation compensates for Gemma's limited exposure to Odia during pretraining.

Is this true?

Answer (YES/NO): YES